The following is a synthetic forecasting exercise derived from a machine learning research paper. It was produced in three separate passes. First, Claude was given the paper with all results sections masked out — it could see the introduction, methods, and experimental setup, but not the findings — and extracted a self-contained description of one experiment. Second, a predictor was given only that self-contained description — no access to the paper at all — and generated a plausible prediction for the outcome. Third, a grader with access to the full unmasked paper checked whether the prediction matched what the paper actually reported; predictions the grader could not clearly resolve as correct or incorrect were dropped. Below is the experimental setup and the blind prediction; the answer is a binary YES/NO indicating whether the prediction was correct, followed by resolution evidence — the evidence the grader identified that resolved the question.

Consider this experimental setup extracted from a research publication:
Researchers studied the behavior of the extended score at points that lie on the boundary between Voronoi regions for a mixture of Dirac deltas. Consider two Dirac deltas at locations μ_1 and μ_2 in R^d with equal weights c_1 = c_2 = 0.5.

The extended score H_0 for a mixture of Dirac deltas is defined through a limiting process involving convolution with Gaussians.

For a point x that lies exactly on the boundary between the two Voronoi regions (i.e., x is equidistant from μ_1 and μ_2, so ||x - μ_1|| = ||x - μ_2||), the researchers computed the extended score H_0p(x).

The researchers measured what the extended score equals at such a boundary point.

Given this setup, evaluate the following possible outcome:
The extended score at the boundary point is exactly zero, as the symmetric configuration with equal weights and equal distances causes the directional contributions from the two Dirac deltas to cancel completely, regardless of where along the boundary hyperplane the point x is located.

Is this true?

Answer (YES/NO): NO